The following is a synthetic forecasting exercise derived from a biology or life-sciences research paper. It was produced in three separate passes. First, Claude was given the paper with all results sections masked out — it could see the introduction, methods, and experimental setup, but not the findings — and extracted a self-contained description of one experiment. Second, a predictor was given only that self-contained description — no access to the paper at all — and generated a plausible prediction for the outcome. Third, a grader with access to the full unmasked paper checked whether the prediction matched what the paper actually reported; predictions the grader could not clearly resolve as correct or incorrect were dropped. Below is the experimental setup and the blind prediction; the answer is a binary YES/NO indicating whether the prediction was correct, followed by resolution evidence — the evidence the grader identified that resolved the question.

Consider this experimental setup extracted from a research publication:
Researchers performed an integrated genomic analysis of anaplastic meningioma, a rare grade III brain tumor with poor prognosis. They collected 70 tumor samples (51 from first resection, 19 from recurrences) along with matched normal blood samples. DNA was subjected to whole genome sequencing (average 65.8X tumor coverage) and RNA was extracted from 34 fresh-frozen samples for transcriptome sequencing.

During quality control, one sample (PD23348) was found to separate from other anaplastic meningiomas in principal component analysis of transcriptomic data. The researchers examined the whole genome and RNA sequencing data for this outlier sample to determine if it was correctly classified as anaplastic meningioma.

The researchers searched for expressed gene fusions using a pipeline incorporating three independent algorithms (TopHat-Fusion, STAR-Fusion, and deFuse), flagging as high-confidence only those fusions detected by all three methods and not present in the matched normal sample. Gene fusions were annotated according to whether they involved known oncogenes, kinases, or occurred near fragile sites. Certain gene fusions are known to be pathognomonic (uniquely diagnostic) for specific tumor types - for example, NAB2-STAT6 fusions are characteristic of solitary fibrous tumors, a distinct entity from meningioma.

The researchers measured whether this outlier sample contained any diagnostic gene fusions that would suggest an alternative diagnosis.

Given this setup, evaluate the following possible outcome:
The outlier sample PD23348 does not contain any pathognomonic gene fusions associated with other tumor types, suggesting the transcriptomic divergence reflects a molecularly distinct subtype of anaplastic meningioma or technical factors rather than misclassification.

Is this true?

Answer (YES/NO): NO